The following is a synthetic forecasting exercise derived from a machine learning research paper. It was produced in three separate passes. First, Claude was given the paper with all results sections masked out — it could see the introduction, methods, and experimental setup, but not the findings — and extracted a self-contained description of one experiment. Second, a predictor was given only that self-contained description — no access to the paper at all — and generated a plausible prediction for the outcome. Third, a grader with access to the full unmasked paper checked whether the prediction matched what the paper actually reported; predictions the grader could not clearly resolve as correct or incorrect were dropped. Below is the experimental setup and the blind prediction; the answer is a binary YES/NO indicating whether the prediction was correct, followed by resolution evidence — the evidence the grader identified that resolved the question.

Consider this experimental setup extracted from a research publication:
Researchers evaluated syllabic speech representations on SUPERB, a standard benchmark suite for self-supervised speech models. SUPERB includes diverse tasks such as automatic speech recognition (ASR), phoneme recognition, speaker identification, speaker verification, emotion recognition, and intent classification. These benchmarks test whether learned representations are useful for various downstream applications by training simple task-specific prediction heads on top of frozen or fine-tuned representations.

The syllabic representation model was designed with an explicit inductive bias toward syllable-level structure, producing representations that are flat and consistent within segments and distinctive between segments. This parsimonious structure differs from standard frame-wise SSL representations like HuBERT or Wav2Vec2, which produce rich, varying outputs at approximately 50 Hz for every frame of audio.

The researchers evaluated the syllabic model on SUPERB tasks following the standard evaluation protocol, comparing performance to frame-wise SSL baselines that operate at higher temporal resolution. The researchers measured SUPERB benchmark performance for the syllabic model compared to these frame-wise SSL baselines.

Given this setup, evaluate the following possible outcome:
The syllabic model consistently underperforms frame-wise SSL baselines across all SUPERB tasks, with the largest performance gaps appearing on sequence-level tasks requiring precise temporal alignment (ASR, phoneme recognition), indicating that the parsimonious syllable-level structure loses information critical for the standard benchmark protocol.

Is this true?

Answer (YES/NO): NO